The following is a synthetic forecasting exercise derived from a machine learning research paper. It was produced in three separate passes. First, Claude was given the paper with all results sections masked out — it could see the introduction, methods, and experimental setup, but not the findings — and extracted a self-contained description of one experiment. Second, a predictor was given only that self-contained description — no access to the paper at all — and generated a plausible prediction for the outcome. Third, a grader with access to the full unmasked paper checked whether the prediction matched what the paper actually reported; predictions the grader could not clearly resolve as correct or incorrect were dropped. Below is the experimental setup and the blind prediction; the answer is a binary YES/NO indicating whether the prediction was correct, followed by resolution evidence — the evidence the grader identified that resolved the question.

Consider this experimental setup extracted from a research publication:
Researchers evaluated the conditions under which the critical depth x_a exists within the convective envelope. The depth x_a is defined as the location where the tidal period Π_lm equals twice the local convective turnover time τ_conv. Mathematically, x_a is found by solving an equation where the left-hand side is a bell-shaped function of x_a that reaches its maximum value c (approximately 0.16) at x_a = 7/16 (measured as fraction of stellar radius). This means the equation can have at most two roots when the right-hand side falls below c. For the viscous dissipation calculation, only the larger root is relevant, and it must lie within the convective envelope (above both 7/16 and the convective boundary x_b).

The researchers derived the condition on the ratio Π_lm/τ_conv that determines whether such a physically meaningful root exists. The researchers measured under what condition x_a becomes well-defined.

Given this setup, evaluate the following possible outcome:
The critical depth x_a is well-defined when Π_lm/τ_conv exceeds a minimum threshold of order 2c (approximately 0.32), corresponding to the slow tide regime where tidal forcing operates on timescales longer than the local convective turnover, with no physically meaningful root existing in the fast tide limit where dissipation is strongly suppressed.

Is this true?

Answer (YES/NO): NO